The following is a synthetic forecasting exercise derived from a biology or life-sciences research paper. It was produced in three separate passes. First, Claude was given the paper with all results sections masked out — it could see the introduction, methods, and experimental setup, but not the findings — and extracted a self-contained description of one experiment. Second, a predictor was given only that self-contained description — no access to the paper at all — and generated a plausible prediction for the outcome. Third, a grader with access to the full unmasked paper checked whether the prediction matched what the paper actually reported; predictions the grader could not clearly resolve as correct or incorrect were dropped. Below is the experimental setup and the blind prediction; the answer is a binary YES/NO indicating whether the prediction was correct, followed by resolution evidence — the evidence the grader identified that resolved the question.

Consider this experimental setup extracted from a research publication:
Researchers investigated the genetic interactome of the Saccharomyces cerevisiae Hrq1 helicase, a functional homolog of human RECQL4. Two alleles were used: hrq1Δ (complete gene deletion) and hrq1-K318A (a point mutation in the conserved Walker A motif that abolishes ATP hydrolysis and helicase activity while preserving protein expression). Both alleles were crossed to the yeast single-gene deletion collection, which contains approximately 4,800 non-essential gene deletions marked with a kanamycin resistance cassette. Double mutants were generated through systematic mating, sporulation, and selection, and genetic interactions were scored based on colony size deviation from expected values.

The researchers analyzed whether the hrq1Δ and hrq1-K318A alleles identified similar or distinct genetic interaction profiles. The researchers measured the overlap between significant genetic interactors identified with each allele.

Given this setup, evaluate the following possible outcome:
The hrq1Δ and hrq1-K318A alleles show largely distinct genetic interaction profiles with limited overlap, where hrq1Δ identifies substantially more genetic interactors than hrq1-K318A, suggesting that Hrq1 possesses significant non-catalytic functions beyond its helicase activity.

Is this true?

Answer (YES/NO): NO